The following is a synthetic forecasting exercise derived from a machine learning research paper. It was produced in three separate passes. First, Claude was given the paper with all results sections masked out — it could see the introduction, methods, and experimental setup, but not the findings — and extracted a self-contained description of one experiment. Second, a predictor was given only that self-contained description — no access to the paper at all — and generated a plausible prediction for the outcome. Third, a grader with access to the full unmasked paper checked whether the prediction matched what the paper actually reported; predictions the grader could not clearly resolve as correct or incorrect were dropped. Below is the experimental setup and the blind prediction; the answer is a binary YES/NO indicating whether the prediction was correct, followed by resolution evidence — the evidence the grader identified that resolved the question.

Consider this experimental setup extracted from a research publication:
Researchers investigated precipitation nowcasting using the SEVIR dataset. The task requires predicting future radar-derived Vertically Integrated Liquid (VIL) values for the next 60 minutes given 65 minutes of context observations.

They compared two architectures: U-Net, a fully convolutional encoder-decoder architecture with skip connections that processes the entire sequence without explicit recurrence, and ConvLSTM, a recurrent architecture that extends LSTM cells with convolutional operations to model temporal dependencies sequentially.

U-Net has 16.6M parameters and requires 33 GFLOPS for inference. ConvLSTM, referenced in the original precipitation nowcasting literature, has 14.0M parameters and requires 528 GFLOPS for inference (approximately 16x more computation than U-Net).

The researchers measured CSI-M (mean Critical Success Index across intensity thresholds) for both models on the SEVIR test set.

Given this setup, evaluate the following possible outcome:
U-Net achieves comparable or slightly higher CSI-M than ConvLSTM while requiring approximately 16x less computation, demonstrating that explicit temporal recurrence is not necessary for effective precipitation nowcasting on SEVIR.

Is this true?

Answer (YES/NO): NO